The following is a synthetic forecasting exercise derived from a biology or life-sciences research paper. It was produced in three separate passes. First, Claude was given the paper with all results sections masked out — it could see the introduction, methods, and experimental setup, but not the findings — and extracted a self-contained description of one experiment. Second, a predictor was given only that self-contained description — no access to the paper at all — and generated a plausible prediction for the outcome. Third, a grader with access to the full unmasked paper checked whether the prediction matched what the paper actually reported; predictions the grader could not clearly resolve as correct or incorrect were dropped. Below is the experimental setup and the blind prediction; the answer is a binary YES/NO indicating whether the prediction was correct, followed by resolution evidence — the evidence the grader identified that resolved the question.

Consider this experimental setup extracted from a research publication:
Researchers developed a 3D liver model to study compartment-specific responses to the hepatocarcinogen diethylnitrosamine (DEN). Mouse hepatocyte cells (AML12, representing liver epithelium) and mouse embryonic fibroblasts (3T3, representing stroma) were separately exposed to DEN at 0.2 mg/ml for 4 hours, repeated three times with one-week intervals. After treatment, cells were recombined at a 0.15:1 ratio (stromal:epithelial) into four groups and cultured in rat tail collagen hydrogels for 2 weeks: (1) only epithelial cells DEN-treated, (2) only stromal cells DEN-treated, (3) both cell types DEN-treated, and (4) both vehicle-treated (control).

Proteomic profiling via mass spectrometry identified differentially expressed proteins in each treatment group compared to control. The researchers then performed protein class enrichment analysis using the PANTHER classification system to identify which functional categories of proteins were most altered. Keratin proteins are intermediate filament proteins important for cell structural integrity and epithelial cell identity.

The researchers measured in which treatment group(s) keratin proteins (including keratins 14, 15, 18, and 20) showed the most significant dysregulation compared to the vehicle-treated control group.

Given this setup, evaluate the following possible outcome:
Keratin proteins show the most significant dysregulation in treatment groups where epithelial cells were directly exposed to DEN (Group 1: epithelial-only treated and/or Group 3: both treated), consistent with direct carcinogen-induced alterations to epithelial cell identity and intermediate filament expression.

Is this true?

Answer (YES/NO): NO